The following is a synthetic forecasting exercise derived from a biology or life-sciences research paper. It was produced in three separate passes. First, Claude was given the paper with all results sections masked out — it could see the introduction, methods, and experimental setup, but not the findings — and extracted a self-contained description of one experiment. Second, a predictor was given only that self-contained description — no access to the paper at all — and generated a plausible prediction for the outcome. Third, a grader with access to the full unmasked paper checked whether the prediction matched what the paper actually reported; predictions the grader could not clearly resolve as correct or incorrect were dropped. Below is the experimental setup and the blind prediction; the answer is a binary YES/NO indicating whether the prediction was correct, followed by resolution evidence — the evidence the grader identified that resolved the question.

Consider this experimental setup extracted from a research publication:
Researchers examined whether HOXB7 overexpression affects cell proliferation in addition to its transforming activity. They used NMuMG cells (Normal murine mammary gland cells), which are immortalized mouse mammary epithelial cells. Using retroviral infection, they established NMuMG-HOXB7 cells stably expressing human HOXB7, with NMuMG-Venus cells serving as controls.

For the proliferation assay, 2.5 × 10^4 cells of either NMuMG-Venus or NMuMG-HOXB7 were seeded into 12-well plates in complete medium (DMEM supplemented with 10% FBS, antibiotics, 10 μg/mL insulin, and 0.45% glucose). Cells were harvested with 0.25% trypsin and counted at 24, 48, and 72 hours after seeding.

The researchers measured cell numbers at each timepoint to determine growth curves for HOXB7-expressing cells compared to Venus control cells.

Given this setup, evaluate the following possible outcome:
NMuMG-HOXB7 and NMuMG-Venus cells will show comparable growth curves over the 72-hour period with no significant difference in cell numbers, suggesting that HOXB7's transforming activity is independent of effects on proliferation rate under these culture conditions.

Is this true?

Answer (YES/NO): NO